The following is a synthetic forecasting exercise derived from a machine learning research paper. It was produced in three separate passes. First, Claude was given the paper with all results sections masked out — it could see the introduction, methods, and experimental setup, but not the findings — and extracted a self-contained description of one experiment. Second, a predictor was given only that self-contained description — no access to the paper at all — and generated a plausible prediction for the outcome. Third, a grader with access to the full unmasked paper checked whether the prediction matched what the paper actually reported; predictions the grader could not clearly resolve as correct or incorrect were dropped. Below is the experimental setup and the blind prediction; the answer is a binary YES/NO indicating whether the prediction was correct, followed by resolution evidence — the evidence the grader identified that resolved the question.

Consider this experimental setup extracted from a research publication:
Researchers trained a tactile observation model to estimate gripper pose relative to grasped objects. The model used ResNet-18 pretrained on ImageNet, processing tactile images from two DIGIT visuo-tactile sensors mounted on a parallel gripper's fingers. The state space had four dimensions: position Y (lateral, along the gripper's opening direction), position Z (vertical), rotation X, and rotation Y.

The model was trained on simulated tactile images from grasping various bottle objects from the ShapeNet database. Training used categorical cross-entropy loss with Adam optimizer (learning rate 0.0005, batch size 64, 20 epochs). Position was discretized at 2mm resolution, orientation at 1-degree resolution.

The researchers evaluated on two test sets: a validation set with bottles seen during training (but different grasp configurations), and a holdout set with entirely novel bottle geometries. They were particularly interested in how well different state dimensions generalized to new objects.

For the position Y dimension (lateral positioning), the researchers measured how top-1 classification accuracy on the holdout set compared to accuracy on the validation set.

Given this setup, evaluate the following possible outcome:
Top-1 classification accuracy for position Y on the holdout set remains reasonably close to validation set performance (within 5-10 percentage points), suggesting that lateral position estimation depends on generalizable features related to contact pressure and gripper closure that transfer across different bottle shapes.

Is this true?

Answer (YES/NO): YES